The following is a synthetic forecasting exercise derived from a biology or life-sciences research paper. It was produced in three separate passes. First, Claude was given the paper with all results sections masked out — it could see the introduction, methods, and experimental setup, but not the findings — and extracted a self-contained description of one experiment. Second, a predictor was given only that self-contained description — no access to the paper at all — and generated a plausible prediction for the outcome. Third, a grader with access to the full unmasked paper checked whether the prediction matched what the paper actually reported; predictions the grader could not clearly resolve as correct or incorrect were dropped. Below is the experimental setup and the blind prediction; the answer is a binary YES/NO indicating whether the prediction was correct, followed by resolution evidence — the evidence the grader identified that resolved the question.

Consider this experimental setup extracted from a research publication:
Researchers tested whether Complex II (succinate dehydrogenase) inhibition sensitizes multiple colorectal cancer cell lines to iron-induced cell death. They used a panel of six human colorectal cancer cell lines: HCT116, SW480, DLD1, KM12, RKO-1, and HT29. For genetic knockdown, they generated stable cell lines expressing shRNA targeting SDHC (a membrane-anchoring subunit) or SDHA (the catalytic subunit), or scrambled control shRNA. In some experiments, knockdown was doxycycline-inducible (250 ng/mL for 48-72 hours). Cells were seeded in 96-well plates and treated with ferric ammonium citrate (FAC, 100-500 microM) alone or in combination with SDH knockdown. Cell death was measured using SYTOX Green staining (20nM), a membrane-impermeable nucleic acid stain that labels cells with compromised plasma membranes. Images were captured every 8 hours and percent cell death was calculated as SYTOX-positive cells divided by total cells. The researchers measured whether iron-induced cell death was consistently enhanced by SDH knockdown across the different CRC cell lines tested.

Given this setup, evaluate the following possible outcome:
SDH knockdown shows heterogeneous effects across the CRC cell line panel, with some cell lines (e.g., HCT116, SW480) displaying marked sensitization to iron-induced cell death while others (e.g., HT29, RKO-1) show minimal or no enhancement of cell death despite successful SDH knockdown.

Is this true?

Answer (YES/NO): NO